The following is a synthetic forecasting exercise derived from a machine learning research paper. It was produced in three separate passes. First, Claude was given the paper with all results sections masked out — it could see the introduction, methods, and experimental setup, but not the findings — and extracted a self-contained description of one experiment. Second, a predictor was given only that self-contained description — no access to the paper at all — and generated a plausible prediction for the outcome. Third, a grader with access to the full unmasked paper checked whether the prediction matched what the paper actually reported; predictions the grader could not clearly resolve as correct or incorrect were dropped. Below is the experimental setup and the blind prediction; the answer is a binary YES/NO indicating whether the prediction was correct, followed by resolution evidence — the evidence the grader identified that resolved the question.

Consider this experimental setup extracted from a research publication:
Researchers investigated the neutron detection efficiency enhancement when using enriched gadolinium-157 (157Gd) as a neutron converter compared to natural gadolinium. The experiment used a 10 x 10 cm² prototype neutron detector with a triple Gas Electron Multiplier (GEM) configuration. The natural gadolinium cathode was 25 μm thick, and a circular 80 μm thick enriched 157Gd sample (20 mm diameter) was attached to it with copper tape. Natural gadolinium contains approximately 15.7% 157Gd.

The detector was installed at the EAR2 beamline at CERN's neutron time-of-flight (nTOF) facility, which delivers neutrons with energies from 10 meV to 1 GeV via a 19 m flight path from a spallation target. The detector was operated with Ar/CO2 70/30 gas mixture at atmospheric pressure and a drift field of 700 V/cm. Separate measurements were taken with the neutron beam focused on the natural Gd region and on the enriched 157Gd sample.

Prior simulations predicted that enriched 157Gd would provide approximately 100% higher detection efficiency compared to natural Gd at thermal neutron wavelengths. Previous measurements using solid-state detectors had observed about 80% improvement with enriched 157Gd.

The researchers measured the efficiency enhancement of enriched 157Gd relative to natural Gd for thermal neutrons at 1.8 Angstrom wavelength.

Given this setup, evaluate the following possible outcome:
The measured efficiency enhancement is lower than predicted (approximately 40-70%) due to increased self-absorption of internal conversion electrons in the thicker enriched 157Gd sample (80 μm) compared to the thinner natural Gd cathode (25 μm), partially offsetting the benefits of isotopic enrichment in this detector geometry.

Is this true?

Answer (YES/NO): NO